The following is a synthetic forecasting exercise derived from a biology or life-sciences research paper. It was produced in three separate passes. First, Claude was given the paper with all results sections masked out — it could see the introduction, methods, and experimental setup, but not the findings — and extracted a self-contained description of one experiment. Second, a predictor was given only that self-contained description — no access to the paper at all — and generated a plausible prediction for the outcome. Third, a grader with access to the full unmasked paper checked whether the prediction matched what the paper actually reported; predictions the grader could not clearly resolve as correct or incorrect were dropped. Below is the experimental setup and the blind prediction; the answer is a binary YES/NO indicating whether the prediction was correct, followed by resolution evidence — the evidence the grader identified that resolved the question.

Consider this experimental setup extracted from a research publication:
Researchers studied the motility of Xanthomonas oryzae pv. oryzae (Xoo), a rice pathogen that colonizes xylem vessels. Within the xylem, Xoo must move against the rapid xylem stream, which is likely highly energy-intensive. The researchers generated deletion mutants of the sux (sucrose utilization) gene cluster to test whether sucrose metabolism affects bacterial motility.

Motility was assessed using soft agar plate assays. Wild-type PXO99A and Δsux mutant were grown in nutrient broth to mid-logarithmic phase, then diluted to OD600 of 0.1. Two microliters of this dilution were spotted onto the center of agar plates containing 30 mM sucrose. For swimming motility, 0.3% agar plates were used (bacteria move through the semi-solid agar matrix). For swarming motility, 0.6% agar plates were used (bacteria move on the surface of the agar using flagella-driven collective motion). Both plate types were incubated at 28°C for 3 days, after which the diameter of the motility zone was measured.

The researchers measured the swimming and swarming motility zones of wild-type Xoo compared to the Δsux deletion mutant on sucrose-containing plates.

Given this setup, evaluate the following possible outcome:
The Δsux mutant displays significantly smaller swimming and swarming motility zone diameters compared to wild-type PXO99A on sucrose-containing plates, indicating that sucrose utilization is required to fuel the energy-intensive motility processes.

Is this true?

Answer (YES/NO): YES